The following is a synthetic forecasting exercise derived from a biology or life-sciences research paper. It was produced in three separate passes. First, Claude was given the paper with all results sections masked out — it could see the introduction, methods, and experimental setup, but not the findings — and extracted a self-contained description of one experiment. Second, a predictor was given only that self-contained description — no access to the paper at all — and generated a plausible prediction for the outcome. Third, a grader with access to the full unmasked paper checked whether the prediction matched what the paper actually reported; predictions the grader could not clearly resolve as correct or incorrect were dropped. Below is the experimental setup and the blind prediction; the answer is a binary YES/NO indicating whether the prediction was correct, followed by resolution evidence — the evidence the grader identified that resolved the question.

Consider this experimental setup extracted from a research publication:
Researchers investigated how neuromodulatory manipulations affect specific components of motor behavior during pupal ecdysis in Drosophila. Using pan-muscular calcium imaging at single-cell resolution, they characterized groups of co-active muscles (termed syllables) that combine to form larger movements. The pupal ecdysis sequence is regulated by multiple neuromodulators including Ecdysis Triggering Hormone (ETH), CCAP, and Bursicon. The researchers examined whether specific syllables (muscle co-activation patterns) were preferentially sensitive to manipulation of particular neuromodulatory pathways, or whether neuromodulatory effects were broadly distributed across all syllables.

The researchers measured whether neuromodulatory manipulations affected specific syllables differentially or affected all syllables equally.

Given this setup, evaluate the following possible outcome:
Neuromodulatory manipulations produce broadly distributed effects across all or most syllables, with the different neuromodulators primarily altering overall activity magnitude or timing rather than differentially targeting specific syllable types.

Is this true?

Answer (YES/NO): NO